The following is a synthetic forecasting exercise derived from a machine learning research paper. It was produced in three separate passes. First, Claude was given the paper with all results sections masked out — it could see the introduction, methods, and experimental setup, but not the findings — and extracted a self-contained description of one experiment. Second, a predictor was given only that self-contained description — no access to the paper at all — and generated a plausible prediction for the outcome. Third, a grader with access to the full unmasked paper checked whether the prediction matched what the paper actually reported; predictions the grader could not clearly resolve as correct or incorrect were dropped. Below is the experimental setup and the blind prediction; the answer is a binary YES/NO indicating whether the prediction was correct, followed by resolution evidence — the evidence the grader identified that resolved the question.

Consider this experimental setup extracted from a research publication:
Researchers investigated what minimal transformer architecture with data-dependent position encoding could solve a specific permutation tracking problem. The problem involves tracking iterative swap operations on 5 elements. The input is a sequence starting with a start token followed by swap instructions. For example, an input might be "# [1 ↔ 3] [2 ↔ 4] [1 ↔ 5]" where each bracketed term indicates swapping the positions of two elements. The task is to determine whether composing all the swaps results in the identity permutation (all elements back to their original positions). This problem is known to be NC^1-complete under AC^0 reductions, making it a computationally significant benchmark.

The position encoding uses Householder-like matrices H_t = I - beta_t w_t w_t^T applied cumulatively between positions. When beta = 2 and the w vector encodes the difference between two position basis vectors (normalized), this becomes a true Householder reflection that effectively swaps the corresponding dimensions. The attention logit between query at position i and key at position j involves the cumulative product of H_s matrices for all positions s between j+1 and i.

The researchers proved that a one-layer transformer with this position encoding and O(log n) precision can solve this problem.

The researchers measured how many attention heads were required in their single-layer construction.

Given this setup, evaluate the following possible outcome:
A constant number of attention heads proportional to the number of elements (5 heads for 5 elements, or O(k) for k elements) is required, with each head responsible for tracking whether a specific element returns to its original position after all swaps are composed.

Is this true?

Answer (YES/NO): NO